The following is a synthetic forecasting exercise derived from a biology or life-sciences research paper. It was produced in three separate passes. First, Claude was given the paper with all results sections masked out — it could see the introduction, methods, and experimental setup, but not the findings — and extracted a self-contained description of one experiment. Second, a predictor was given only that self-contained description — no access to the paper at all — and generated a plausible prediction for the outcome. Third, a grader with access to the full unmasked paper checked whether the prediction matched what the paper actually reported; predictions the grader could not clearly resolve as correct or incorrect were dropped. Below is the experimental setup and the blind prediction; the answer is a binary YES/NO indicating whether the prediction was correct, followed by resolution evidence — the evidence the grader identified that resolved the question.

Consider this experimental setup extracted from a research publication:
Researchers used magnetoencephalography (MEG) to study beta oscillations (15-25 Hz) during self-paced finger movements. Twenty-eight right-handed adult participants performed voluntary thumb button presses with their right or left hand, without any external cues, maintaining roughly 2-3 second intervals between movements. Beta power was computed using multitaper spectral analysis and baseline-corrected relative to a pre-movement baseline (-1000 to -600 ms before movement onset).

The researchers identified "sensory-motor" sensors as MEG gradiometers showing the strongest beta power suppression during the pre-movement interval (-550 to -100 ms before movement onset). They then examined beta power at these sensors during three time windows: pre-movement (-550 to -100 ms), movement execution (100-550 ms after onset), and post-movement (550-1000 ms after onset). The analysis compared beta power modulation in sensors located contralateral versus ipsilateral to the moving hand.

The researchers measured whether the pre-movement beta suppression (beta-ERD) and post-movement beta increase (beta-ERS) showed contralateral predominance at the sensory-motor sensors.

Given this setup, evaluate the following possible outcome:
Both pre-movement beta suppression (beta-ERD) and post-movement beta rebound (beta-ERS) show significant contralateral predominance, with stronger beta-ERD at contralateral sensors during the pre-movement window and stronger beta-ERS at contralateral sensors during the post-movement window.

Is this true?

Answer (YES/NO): YES